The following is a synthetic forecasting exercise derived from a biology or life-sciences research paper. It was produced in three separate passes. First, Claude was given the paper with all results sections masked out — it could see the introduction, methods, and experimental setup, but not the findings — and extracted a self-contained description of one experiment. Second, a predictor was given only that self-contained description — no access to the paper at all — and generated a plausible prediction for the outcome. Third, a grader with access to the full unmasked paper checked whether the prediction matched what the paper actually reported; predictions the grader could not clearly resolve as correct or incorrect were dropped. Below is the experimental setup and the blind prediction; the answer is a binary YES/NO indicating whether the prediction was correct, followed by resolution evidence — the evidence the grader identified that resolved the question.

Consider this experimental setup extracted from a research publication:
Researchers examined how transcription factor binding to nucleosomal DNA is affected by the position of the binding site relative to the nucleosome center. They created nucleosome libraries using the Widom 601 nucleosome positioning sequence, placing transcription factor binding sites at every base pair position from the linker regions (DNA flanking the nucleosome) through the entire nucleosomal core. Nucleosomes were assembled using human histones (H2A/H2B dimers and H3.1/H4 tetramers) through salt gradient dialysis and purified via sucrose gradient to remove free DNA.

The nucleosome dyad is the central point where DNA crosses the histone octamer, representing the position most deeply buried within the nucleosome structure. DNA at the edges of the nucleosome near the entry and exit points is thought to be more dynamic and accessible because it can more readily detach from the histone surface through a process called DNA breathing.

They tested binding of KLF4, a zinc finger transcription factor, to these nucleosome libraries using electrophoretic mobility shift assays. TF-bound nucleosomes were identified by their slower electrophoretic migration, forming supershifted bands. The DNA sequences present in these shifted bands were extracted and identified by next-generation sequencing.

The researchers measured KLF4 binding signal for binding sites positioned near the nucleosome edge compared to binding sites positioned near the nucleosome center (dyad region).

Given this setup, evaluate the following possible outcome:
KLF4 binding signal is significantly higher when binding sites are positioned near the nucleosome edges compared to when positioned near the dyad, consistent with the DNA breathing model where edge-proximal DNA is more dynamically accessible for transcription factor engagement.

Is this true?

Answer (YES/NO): YES